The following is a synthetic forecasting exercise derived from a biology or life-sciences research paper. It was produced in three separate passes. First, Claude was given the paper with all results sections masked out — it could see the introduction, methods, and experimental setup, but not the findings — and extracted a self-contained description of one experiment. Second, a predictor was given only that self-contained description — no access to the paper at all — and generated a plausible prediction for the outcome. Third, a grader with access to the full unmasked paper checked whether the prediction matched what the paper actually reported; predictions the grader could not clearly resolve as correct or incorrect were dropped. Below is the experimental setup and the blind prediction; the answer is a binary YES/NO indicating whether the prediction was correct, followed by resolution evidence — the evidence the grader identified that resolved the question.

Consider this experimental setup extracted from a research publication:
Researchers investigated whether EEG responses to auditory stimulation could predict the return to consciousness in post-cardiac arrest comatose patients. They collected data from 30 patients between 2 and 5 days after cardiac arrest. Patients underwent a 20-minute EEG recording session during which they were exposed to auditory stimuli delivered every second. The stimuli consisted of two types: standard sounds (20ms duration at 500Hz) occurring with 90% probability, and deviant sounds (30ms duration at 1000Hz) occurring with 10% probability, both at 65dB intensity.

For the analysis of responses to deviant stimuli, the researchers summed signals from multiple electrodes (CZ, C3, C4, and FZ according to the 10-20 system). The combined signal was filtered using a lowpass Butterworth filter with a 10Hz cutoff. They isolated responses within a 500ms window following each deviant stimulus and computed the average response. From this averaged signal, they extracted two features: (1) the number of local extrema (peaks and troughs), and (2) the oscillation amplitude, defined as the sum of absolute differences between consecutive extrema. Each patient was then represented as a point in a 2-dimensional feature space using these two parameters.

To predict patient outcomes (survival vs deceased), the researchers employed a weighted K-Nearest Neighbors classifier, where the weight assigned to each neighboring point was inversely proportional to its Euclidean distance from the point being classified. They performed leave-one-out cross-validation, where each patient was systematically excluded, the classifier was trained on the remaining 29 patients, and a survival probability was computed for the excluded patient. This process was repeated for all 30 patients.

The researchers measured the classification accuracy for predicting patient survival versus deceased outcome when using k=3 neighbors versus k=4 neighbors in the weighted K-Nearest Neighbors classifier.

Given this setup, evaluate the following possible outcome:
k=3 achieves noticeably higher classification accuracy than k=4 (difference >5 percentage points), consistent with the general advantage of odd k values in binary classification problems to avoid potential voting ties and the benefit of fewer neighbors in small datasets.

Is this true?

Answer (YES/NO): NO